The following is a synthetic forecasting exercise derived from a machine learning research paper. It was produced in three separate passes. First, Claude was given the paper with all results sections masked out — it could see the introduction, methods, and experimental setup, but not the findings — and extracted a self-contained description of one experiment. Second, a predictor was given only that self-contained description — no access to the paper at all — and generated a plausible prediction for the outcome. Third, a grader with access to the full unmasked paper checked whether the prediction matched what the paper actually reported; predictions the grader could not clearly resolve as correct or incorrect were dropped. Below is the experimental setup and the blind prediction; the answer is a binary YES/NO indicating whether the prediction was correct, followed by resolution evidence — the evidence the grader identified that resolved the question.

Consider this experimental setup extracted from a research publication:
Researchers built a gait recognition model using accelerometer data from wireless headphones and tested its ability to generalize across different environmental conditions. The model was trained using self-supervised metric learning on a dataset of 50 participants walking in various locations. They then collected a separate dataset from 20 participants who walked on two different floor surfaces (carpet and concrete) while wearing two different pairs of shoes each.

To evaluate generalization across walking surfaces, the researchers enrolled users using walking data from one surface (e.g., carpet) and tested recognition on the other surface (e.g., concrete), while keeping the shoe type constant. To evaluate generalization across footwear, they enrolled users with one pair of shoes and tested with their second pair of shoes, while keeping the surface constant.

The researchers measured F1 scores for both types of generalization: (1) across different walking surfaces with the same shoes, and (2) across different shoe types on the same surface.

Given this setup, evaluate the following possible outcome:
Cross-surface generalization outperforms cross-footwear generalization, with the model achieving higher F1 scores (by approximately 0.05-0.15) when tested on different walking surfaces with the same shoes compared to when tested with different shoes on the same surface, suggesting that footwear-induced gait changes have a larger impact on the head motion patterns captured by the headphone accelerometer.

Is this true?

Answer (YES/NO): NO